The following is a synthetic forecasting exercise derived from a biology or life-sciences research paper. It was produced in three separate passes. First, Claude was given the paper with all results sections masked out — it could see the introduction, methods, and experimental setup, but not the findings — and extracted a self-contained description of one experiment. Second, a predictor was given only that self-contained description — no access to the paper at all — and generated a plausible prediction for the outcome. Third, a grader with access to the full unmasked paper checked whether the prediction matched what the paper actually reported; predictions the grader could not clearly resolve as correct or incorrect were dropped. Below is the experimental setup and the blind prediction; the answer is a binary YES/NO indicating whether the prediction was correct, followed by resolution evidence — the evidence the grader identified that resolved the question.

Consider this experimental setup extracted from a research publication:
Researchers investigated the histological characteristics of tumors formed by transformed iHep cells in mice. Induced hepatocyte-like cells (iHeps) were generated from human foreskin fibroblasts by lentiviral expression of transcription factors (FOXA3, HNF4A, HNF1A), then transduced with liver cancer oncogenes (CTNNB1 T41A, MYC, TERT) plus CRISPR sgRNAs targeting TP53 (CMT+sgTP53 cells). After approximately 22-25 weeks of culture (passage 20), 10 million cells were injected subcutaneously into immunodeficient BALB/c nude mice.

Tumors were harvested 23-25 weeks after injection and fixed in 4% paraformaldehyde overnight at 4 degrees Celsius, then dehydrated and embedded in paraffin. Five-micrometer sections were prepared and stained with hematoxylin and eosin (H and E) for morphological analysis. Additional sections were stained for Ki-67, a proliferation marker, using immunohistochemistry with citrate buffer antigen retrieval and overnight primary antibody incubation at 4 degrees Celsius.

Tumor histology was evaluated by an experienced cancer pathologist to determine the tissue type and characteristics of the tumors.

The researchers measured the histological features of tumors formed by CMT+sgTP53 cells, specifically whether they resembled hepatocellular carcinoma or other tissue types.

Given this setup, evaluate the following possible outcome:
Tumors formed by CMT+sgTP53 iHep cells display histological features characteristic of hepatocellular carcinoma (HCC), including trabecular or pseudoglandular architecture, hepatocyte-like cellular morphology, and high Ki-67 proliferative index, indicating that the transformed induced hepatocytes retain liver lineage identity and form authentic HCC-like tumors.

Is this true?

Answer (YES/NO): NO